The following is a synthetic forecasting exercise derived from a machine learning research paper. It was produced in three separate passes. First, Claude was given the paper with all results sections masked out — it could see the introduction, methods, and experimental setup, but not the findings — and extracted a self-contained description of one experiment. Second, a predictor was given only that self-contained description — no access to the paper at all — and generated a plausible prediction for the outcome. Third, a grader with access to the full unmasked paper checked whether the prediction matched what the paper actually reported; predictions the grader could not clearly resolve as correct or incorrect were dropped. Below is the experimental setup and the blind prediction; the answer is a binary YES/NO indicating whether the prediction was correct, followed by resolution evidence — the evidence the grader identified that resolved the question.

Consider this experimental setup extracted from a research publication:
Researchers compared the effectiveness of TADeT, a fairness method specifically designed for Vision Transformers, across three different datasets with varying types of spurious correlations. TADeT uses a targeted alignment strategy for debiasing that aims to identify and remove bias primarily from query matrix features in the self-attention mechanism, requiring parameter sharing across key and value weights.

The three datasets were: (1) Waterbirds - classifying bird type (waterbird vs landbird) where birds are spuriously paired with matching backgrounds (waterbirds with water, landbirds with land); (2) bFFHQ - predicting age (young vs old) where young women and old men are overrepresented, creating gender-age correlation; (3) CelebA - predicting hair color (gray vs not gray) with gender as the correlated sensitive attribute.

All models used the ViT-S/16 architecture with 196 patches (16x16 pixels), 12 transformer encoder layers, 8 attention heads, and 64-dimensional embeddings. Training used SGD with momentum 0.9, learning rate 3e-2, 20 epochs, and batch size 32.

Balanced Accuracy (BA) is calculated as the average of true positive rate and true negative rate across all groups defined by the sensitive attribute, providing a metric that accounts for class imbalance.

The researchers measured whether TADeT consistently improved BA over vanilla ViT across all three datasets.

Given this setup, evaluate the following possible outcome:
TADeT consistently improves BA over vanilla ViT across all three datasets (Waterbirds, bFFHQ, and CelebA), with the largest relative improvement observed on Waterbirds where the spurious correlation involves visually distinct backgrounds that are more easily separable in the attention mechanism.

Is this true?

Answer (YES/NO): NO